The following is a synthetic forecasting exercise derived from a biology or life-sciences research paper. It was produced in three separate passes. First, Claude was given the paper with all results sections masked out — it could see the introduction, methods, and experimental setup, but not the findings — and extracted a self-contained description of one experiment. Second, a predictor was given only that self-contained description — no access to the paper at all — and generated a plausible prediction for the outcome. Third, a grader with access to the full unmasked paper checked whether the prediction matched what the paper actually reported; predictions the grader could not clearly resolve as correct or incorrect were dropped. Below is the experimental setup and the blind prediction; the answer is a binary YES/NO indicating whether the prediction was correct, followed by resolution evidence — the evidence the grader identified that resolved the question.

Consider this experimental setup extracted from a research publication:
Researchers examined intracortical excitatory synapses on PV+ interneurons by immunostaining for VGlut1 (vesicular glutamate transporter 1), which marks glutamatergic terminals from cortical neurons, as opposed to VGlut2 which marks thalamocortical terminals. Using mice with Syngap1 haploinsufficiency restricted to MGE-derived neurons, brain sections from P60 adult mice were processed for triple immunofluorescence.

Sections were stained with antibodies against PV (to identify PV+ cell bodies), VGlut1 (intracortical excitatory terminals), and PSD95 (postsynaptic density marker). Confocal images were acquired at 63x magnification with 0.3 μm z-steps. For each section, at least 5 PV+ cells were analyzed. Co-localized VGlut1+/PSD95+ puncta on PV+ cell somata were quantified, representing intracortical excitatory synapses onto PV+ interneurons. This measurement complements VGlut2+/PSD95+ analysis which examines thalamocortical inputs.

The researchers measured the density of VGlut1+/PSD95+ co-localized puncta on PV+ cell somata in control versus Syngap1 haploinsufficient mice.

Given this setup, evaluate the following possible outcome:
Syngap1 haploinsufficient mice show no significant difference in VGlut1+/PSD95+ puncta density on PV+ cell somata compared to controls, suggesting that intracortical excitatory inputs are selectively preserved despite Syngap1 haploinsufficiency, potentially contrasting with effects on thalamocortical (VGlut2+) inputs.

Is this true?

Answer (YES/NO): NO